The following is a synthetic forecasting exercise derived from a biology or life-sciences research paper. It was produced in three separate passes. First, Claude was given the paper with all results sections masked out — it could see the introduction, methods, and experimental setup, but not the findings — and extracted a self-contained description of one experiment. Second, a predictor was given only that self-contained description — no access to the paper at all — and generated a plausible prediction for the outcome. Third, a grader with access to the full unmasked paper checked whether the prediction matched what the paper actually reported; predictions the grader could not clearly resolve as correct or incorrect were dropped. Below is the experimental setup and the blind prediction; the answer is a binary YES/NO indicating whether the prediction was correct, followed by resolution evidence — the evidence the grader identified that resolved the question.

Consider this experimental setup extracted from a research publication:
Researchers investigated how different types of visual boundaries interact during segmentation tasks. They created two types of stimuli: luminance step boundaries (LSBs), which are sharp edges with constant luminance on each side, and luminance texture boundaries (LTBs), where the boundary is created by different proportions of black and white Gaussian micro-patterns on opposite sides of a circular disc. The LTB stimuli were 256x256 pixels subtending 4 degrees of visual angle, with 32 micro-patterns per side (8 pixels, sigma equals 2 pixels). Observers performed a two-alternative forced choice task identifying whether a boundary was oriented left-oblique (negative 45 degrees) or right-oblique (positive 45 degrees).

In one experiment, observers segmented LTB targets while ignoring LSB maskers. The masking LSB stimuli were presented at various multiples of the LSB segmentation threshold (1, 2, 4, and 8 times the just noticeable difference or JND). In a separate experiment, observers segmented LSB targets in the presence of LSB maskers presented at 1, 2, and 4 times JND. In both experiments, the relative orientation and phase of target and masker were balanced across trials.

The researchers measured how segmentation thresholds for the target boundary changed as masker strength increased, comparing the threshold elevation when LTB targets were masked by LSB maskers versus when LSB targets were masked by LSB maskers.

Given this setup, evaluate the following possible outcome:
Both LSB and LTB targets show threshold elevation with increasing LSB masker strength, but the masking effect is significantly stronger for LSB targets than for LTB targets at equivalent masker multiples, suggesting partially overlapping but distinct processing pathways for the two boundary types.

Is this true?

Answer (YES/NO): YES